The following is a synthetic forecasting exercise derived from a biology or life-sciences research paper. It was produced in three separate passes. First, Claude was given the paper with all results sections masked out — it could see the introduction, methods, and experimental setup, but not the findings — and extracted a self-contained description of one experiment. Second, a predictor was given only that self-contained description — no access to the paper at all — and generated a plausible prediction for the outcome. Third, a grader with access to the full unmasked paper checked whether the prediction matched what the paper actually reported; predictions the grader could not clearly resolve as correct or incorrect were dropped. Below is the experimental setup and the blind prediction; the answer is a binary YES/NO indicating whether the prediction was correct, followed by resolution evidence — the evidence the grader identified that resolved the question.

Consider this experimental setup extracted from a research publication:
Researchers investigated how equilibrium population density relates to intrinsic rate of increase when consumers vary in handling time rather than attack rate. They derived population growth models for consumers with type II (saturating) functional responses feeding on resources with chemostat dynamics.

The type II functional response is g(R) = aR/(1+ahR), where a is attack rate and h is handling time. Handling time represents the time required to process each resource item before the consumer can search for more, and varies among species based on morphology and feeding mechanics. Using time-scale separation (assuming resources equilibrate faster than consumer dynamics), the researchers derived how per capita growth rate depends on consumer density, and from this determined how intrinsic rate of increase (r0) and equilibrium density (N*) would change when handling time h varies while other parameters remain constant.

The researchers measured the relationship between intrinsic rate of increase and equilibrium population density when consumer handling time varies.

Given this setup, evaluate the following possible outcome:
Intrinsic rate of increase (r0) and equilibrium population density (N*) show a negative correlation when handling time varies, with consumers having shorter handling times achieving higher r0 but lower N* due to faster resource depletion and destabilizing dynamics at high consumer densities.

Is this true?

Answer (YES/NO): NO